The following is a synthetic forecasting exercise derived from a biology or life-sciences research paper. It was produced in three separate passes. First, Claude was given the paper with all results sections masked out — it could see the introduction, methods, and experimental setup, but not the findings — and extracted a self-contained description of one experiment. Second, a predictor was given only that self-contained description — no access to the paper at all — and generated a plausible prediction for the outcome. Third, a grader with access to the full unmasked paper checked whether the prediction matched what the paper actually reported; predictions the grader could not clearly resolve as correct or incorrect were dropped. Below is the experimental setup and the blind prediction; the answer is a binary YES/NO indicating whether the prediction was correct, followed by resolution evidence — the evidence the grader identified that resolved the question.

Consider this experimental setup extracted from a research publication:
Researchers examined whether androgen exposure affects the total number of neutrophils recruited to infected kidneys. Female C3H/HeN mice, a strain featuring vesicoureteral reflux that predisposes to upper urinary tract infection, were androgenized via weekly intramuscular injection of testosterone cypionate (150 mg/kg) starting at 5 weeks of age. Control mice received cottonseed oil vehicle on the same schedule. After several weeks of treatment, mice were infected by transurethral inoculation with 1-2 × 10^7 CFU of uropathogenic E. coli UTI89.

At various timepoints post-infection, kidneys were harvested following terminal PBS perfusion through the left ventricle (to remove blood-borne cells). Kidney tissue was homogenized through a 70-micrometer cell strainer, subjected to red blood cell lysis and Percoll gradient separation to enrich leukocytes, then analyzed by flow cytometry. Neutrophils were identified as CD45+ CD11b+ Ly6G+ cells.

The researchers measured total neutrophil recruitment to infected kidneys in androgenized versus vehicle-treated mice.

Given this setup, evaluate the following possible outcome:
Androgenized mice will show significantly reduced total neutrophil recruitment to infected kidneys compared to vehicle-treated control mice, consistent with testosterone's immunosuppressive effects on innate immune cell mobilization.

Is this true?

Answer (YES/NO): NO